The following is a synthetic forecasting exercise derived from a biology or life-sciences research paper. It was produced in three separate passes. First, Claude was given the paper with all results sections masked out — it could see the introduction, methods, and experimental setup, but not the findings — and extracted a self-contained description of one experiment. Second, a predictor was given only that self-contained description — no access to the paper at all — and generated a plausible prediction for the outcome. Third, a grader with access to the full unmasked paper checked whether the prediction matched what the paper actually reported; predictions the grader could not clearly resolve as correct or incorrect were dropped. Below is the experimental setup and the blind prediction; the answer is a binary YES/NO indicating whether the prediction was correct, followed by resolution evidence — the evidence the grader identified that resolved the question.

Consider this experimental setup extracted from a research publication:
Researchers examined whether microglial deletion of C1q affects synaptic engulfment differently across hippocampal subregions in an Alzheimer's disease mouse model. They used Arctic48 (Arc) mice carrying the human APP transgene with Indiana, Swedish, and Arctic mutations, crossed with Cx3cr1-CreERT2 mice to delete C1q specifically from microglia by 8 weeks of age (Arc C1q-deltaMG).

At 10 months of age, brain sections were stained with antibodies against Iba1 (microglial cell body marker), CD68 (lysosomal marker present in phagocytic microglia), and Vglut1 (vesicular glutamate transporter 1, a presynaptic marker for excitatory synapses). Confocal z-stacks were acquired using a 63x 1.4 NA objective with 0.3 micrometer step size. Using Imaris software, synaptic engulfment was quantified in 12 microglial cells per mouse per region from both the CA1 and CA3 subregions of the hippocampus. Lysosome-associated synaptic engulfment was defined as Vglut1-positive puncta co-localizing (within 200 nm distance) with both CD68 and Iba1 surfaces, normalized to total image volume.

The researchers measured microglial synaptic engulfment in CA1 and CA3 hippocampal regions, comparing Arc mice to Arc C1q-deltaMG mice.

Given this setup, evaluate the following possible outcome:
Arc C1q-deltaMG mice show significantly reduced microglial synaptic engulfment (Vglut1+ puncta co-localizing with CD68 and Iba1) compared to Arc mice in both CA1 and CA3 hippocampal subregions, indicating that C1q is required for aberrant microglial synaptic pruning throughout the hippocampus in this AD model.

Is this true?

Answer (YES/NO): NO